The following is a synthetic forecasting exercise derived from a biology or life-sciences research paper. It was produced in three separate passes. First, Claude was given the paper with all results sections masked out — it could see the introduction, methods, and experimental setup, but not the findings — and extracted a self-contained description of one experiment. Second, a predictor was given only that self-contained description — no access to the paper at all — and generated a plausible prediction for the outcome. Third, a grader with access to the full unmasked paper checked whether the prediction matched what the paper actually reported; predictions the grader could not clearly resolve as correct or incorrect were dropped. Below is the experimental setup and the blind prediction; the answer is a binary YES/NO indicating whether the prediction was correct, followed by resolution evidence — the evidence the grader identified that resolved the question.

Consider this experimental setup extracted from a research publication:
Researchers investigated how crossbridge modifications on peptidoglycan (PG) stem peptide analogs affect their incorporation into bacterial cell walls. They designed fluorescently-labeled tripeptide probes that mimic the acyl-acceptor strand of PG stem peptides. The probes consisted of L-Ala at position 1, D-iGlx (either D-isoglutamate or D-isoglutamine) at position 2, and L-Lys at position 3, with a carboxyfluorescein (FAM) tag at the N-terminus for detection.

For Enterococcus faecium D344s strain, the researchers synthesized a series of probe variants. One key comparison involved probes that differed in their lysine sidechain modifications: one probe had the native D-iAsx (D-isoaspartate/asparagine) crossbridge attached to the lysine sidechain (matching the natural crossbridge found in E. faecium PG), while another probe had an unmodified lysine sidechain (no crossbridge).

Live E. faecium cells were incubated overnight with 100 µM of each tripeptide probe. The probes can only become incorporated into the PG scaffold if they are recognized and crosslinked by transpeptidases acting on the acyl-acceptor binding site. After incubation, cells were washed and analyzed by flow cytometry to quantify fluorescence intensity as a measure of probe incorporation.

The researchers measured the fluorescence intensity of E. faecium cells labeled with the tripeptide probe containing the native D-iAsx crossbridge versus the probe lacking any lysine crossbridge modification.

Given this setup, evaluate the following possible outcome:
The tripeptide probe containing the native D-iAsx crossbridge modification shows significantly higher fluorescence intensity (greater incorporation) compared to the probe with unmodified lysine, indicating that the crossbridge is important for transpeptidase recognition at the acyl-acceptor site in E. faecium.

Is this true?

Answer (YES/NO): YES